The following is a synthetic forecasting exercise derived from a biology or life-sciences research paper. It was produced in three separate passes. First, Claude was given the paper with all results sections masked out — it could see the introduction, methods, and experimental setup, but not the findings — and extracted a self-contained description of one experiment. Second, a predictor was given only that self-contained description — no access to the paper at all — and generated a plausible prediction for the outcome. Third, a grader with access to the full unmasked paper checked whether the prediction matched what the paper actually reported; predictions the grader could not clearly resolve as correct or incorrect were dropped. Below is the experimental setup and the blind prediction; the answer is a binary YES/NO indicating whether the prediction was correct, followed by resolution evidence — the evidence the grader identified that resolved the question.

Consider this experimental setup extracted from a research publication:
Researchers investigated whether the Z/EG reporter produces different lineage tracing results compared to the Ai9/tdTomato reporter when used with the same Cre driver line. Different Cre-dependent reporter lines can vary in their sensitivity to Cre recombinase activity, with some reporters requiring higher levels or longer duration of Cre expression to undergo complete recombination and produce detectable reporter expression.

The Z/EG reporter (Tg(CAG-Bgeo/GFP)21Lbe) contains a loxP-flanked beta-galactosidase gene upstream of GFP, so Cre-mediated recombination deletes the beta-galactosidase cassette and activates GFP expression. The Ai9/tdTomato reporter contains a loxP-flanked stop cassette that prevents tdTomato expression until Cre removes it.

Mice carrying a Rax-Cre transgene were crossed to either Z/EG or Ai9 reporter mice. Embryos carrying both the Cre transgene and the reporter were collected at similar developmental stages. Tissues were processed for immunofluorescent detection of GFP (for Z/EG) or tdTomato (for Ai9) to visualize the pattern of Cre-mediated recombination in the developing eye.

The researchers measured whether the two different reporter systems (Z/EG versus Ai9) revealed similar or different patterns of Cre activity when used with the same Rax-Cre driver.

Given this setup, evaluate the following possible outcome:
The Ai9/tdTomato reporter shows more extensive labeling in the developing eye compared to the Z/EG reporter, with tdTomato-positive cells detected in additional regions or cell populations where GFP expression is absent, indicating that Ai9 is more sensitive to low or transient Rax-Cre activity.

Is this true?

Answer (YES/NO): NO